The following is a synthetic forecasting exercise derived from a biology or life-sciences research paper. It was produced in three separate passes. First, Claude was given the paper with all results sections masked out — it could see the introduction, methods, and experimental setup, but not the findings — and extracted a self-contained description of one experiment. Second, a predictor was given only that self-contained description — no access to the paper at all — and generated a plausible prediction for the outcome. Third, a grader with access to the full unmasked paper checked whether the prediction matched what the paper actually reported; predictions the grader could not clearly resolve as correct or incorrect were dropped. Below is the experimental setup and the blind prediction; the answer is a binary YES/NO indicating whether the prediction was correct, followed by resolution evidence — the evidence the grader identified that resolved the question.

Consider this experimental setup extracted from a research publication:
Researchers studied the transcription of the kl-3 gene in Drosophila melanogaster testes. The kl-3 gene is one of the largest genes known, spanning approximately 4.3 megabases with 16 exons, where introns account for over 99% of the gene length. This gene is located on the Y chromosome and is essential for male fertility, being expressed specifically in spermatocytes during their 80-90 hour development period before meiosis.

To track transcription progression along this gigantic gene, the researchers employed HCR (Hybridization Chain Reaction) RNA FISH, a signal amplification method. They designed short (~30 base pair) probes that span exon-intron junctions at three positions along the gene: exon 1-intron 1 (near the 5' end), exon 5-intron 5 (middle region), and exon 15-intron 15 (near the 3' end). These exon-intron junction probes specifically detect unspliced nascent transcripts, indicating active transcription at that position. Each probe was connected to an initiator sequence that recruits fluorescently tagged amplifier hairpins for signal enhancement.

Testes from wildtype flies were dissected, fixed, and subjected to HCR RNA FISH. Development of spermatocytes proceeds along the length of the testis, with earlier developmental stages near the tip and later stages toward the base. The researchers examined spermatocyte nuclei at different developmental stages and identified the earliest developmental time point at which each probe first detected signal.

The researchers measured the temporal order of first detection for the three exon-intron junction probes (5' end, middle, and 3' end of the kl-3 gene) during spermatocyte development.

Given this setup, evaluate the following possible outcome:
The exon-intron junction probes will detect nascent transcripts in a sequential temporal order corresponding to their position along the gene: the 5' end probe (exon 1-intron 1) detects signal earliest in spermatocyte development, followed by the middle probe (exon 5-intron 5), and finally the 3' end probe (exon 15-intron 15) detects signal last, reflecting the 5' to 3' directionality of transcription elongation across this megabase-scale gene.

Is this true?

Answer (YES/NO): YES